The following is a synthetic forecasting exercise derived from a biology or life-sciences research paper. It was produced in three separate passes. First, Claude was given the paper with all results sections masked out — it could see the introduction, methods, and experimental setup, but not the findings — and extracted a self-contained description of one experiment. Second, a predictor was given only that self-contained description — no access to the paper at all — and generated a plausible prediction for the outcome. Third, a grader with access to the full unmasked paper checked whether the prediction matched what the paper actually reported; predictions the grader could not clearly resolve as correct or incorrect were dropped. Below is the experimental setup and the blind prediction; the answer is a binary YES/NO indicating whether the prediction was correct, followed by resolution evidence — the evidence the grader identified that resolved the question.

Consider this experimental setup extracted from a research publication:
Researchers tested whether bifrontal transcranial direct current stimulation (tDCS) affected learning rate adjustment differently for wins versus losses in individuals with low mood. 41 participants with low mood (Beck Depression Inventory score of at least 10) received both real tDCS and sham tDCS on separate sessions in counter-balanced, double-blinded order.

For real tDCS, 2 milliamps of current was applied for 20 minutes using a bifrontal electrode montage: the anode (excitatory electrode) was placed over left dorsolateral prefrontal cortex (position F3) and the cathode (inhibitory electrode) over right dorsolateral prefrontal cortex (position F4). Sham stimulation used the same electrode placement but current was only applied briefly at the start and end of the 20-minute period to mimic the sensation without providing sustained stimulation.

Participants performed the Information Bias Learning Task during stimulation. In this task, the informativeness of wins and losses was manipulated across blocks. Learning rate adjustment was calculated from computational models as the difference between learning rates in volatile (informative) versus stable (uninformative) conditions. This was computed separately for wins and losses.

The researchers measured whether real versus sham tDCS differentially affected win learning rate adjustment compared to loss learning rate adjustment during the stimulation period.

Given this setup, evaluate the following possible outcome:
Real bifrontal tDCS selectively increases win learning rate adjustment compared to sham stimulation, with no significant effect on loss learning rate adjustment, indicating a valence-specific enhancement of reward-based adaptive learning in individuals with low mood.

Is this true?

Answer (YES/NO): NO